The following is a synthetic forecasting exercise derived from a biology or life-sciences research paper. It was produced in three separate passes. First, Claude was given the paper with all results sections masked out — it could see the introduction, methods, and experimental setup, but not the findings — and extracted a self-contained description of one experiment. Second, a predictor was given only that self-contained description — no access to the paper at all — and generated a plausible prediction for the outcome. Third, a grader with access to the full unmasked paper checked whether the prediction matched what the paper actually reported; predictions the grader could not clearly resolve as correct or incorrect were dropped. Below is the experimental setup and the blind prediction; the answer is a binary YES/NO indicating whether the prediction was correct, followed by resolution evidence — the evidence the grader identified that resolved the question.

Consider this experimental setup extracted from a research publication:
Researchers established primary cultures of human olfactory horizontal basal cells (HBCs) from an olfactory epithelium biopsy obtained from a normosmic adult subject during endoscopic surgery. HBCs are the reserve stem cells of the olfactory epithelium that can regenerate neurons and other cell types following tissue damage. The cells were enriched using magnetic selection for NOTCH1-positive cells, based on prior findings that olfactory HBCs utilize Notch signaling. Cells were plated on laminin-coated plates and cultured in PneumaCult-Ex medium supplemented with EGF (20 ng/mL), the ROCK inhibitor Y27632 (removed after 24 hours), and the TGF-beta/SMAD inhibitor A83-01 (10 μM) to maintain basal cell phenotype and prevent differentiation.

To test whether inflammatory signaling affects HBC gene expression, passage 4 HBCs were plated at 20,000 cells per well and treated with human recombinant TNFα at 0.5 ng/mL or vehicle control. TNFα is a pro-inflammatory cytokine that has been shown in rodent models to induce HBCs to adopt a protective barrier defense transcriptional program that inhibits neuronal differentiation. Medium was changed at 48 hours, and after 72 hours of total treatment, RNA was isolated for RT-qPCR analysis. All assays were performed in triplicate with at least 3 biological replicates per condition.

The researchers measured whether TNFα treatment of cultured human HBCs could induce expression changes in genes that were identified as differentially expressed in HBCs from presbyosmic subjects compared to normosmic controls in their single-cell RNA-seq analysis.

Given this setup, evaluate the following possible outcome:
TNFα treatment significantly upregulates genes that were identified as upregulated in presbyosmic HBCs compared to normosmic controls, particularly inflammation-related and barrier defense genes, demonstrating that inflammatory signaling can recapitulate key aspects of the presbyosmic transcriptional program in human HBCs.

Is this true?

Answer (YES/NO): NO